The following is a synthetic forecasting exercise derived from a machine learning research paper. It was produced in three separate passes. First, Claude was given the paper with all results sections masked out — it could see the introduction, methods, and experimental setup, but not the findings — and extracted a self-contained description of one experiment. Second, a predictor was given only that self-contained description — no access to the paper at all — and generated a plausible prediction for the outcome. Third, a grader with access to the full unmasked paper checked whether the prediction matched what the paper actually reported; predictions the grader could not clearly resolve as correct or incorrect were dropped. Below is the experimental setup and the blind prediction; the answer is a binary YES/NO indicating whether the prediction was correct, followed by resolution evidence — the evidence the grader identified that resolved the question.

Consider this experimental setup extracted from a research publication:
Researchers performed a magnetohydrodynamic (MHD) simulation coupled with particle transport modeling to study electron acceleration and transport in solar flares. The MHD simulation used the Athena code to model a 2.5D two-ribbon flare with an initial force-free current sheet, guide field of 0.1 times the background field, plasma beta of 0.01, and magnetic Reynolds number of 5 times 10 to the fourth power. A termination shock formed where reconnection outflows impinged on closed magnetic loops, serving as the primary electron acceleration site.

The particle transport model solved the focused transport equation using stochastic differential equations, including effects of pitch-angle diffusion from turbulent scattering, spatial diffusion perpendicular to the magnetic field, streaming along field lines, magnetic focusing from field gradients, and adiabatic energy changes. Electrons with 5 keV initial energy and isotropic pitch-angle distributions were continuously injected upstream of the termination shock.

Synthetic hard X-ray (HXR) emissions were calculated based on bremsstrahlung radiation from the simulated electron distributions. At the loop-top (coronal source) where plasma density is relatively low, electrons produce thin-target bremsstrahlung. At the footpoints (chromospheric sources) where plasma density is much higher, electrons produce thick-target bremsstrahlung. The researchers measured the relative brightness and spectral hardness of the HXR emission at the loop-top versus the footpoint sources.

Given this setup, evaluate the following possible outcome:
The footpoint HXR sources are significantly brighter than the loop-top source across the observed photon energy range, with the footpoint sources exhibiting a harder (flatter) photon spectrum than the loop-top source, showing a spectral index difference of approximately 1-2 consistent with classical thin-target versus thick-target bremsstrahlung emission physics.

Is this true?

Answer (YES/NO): NO